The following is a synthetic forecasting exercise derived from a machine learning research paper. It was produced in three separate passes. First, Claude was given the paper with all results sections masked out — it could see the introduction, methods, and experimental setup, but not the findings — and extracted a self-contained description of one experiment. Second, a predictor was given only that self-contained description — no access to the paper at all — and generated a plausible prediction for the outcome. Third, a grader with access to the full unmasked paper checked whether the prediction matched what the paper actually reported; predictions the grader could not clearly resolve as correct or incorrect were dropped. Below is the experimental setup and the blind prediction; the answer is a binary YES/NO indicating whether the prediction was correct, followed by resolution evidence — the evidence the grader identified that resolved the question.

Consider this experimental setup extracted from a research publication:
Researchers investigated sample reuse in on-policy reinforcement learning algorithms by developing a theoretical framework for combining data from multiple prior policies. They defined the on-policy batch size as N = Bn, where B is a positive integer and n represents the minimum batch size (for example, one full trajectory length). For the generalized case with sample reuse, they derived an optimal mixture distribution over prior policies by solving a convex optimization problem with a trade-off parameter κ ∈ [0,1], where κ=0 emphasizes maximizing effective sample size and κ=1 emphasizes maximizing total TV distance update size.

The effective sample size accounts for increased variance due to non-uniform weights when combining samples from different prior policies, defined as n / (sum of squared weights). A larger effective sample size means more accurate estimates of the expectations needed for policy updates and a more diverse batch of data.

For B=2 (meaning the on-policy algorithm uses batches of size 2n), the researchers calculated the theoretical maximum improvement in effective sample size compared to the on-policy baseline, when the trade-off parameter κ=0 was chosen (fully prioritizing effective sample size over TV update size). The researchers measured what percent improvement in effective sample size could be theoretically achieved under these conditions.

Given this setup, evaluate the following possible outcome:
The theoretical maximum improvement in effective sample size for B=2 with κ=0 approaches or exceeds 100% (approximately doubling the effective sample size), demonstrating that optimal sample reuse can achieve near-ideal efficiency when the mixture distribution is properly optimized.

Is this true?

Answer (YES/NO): NO